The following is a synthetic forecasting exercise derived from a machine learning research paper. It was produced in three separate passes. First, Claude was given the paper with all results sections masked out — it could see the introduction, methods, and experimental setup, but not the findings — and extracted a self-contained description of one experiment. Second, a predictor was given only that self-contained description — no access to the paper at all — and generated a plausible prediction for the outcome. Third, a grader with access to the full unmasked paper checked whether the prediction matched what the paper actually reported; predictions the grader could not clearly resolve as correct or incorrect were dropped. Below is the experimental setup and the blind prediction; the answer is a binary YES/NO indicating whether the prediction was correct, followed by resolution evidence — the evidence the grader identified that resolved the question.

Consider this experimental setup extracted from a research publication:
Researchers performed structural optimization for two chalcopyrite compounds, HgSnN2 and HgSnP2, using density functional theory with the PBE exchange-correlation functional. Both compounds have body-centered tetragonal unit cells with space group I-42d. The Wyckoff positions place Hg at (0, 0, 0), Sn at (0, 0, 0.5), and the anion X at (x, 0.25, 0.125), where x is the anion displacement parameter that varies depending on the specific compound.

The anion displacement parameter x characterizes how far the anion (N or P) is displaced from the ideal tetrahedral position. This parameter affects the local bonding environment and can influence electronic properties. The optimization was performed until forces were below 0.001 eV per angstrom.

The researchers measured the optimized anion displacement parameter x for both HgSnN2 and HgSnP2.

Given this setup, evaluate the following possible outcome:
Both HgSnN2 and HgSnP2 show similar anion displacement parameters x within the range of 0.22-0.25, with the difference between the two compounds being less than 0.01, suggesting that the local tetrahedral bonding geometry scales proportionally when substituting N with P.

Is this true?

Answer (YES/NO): NO